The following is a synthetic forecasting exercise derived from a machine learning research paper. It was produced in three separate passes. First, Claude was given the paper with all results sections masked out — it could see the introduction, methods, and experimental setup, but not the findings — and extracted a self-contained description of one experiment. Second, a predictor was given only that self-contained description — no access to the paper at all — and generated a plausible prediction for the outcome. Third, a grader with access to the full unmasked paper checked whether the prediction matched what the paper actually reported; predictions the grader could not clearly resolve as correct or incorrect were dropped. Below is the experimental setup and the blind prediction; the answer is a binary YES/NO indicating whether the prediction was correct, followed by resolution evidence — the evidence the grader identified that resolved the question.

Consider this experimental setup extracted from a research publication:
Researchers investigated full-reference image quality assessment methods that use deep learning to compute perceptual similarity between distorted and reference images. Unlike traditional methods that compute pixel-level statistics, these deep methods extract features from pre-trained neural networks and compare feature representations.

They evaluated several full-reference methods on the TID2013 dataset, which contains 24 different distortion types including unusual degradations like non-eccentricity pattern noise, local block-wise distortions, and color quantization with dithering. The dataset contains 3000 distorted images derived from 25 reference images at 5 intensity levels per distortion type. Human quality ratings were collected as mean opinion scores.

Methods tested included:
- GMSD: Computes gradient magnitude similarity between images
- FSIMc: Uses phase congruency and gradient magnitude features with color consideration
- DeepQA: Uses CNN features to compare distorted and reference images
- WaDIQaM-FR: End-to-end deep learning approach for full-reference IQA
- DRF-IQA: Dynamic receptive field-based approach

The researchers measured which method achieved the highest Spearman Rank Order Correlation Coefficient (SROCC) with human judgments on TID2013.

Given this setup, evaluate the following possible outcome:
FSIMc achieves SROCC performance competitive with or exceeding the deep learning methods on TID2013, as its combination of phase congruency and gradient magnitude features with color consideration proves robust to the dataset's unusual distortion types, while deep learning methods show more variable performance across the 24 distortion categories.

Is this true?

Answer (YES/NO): NO